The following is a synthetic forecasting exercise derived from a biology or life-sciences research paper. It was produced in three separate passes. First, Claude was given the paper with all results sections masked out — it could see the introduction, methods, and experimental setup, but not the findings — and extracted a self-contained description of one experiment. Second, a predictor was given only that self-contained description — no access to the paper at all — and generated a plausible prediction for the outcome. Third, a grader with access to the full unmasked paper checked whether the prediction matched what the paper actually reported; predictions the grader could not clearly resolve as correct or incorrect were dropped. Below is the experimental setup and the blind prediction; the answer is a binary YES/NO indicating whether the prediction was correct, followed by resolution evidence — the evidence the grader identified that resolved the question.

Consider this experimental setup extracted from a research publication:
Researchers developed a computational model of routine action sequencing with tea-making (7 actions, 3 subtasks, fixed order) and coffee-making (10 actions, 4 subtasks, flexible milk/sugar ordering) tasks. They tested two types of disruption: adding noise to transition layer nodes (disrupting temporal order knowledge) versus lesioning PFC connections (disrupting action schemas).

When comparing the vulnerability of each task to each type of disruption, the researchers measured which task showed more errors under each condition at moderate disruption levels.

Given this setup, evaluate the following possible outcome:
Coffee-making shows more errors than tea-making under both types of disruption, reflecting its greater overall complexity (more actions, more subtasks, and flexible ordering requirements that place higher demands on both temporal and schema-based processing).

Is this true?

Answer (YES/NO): NO